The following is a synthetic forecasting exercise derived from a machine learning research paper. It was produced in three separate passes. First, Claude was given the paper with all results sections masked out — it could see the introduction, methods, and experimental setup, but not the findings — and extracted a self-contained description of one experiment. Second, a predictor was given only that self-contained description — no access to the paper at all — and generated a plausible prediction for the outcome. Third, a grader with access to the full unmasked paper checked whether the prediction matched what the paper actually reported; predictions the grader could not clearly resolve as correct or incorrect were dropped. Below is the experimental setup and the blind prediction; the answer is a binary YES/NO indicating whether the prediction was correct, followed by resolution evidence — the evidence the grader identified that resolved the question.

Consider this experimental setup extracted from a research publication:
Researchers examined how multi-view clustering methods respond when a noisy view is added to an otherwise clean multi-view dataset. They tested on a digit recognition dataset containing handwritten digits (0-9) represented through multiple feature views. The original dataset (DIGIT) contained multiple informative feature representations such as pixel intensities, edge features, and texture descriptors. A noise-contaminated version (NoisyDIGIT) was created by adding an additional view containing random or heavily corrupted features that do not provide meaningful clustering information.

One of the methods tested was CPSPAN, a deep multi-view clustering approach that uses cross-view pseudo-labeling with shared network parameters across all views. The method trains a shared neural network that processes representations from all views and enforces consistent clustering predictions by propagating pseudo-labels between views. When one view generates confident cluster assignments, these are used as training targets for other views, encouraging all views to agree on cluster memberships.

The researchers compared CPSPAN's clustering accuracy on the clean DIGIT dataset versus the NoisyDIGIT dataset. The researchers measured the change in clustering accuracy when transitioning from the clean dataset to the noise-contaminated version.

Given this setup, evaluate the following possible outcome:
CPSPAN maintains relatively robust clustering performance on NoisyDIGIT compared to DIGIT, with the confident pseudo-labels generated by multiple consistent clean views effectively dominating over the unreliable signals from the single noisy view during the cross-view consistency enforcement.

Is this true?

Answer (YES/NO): NO